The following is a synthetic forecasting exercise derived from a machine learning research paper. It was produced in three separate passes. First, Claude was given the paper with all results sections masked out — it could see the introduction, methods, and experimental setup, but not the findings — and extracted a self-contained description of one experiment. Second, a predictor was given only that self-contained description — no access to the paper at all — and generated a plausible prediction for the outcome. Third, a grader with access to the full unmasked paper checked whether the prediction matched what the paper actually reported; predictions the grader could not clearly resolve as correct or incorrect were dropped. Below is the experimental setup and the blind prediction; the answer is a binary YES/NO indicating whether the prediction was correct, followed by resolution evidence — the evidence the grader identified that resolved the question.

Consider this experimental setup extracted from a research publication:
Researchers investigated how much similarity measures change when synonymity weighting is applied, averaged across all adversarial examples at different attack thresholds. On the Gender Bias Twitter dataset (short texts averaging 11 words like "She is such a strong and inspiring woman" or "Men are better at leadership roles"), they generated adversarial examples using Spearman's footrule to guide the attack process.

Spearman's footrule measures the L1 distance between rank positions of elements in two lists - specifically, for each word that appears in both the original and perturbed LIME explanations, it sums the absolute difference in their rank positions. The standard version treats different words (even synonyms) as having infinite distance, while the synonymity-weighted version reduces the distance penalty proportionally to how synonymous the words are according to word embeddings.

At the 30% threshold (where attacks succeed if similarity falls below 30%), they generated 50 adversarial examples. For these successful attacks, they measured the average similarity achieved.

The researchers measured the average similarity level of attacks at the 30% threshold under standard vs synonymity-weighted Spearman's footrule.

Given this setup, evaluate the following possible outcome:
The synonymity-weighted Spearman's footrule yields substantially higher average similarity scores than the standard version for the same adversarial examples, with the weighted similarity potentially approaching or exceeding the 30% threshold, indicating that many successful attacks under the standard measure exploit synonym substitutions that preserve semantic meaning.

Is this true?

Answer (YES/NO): YES